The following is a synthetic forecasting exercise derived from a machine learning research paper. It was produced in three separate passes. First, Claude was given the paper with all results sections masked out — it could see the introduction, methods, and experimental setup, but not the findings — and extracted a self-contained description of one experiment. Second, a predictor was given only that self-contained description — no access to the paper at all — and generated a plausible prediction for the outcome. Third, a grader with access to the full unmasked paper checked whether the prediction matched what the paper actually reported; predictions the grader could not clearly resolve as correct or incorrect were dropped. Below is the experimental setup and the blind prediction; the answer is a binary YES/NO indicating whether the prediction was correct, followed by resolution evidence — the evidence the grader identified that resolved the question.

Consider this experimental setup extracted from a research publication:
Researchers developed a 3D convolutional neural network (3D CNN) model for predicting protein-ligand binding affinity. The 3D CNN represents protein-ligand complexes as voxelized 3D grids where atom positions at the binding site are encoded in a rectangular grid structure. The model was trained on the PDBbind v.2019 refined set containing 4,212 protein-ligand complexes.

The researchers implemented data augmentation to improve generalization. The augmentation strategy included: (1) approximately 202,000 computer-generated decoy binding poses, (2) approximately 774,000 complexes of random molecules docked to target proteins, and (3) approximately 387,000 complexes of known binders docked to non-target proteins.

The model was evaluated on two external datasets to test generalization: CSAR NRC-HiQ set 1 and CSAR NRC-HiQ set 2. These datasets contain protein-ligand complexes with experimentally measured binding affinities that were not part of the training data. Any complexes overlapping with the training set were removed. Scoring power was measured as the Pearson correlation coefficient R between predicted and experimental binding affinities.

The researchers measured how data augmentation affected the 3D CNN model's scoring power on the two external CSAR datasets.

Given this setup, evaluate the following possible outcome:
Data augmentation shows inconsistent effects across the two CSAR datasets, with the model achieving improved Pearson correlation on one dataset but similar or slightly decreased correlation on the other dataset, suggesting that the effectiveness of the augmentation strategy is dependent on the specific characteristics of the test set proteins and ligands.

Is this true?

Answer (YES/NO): NO